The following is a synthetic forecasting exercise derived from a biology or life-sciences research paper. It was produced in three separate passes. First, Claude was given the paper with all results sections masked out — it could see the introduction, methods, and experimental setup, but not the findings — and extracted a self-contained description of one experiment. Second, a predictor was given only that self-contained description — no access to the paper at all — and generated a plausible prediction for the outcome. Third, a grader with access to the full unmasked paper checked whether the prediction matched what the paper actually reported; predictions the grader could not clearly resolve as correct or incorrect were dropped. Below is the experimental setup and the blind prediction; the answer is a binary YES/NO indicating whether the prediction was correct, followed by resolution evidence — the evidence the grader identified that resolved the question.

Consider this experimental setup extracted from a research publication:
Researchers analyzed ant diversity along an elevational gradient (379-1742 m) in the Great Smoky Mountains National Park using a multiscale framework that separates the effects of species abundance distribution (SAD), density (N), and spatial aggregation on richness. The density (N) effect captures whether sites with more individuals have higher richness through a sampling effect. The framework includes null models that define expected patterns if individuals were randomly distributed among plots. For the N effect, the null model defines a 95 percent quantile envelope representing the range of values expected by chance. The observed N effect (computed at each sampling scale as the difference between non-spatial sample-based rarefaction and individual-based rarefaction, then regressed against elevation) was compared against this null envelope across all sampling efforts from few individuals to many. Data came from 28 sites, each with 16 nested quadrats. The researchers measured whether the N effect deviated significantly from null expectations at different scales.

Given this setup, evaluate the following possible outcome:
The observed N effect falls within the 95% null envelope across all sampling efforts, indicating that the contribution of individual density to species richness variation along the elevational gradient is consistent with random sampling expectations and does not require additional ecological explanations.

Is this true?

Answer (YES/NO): NO